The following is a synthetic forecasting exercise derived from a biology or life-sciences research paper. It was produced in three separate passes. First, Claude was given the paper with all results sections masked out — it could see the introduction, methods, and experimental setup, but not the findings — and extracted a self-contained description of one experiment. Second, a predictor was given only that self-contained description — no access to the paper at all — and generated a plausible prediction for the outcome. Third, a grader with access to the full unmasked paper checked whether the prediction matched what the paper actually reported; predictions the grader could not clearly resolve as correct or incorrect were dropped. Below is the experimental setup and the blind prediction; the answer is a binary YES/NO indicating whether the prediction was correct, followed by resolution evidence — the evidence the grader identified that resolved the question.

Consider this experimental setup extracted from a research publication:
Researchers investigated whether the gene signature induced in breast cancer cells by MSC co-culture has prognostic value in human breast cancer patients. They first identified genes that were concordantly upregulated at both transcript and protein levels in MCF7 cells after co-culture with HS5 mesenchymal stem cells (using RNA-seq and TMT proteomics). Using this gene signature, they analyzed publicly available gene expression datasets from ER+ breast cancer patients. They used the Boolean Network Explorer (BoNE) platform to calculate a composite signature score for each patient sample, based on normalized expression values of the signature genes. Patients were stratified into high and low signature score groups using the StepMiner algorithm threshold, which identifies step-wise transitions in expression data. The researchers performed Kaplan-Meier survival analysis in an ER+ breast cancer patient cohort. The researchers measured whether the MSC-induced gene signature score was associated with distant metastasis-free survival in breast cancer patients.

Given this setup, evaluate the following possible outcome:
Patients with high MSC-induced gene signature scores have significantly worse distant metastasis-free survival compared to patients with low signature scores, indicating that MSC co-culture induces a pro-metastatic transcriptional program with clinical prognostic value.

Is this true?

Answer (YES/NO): YES